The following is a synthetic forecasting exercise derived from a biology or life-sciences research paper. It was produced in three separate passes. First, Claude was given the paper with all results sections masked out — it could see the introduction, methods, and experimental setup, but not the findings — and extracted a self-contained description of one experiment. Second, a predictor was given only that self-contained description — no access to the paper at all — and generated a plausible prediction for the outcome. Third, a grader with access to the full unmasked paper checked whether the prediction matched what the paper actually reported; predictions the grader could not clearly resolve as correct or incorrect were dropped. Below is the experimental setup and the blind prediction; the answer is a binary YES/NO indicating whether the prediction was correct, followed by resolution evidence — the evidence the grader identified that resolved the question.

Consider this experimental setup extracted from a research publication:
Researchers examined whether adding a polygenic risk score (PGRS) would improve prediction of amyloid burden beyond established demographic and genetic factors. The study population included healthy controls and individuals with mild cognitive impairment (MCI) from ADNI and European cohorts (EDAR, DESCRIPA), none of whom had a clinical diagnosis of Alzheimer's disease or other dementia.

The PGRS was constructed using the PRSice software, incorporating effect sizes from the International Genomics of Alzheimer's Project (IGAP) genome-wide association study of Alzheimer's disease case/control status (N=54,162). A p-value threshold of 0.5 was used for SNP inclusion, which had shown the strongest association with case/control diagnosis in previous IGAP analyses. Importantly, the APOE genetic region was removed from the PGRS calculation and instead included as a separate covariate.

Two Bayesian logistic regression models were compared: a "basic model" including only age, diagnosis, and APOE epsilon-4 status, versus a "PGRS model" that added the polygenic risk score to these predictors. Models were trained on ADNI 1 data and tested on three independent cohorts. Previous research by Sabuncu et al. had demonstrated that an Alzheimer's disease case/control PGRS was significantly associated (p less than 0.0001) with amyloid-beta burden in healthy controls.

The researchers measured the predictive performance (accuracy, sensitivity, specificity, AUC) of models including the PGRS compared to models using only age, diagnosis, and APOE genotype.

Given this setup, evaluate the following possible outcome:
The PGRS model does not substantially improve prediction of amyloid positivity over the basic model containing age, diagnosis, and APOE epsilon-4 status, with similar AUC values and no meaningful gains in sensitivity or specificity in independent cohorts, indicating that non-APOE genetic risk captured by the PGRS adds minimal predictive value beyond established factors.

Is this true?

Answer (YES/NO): YES